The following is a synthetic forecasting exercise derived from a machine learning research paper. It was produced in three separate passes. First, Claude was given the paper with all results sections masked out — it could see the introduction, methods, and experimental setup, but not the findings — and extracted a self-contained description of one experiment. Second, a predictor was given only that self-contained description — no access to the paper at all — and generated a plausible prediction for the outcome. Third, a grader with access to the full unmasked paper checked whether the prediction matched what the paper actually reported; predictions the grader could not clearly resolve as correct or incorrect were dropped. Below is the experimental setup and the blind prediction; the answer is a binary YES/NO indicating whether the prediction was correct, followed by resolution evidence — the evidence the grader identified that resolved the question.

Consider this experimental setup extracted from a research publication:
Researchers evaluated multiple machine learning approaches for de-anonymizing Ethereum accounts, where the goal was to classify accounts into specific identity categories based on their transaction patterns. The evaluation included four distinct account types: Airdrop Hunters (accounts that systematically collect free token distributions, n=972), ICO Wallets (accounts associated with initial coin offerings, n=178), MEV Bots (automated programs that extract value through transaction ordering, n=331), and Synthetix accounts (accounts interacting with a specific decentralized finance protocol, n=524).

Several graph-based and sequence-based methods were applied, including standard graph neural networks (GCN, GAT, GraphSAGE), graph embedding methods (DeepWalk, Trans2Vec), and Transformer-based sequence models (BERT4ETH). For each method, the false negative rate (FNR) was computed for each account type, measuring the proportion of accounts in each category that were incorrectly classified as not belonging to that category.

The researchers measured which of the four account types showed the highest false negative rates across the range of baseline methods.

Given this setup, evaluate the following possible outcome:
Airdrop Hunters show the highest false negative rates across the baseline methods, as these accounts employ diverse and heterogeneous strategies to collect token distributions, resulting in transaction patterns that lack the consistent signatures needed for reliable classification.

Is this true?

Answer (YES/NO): NO